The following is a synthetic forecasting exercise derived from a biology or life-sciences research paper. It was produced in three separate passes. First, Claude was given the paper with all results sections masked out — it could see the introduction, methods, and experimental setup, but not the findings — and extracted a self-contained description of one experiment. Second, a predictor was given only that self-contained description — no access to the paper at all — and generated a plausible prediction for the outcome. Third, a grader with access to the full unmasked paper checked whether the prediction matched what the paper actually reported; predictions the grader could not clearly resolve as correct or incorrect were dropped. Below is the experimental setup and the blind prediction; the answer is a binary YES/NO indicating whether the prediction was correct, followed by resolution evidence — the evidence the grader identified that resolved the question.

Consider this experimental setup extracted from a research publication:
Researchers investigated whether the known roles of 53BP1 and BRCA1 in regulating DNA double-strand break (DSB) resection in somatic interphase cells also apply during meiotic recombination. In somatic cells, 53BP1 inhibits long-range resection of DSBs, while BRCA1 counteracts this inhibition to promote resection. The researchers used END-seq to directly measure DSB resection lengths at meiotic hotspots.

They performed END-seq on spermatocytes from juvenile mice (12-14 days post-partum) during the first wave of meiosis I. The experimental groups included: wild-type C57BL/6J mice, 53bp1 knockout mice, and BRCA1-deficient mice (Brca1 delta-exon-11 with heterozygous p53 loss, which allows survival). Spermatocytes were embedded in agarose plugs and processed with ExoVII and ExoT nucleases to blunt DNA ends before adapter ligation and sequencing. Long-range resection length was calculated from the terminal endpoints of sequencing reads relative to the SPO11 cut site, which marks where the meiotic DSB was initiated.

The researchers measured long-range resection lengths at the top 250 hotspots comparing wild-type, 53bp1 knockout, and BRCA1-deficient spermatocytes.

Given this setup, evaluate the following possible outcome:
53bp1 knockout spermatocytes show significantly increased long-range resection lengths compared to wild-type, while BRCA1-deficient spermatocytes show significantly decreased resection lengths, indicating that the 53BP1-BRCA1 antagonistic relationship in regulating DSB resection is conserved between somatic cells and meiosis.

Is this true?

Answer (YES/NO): NO